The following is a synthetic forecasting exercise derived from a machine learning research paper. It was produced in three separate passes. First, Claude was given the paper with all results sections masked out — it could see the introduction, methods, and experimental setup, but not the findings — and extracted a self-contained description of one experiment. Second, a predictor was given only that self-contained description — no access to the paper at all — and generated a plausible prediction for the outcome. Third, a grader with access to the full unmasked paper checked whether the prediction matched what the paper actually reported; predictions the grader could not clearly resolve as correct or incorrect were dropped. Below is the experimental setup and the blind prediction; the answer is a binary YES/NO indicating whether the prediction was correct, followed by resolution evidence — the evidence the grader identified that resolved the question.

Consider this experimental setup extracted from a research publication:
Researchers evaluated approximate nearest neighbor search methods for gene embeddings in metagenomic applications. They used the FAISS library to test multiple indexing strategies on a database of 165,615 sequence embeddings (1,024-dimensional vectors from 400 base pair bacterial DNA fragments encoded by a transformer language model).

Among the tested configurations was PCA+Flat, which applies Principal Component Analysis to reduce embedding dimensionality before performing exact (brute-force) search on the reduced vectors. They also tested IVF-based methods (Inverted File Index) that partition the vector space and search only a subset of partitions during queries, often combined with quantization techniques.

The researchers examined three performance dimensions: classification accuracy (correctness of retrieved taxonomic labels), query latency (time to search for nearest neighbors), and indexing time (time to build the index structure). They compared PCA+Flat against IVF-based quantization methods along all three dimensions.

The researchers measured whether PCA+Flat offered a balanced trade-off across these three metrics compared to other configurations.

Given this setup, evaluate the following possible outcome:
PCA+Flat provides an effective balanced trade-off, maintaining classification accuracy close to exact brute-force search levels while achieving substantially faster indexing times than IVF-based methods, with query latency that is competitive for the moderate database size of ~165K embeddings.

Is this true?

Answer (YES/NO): YES